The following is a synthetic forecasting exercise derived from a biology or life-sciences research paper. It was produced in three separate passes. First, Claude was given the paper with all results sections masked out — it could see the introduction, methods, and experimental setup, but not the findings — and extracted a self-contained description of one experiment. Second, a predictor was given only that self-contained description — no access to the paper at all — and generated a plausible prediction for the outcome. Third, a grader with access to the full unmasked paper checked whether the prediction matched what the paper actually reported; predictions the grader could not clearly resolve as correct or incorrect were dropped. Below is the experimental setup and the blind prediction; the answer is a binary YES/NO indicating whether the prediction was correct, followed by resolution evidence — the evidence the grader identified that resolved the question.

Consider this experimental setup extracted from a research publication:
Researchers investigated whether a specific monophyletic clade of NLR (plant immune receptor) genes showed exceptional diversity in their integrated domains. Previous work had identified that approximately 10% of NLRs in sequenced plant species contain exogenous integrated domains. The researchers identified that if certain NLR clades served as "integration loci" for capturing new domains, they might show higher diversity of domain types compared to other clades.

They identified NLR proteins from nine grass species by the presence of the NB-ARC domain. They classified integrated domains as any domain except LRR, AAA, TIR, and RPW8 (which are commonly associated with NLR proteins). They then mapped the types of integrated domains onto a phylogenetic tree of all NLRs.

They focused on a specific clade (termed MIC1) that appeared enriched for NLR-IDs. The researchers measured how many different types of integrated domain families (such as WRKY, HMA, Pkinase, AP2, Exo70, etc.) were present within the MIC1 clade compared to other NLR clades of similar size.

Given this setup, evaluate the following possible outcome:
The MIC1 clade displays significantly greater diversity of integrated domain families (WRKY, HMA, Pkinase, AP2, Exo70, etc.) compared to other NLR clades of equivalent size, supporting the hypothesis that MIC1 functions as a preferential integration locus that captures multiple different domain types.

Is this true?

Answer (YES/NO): YES